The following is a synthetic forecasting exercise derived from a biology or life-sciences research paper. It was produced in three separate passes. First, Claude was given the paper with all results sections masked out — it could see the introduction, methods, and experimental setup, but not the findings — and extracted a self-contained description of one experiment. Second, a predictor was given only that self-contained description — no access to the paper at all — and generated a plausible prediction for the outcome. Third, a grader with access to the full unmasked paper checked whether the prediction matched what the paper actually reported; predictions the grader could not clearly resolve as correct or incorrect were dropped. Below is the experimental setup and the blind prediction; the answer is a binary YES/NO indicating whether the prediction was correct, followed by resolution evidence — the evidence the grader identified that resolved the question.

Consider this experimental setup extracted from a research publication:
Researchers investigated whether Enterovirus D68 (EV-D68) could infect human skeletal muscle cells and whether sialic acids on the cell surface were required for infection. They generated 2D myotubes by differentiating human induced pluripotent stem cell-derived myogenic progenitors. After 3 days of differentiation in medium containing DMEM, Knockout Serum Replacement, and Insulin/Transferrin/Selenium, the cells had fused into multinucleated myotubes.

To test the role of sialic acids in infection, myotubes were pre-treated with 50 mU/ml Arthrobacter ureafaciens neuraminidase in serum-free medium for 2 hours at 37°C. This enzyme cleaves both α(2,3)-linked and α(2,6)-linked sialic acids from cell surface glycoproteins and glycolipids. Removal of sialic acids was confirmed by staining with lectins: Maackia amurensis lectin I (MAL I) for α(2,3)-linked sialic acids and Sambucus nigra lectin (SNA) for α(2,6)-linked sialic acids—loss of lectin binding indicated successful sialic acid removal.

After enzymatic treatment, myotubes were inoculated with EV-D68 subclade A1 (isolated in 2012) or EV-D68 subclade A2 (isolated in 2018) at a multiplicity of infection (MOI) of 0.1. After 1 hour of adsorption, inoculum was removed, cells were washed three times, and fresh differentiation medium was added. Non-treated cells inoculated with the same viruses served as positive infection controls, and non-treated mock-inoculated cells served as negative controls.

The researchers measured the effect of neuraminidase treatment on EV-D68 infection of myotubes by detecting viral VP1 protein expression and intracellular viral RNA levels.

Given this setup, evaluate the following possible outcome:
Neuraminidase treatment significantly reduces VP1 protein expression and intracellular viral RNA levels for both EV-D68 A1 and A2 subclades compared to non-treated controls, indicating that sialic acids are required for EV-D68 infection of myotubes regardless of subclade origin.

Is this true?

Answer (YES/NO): YES